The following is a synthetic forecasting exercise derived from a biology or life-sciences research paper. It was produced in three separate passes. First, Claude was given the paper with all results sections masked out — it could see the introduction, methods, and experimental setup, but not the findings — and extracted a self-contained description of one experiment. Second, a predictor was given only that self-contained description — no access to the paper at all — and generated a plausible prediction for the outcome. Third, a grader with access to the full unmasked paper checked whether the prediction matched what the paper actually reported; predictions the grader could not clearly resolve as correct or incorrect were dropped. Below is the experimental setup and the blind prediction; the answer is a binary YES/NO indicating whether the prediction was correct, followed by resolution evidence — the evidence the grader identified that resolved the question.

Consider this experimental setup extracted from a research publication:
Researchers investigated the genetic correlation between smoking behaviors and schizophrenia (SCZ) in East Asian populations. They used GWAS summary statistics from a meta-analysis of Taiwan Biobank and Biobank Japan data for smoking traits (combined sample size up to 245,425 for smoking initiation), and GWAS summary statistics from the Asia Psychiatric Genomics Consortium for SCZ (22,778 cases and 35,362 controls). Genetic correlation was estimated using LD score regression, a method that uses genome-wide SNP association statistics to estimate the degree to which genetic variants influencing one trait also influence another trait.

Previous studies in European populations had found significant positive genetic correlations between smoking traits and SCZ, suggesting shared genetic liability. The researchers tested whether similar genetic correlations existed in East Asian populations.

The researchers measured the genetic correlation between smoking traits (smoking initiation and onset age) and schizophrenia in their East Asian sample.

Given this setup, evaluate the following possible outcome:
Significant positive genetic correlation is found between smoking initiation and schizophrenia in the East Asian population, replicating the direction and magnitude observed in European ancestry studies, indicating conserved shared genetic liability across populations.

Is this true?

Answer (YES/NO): NO